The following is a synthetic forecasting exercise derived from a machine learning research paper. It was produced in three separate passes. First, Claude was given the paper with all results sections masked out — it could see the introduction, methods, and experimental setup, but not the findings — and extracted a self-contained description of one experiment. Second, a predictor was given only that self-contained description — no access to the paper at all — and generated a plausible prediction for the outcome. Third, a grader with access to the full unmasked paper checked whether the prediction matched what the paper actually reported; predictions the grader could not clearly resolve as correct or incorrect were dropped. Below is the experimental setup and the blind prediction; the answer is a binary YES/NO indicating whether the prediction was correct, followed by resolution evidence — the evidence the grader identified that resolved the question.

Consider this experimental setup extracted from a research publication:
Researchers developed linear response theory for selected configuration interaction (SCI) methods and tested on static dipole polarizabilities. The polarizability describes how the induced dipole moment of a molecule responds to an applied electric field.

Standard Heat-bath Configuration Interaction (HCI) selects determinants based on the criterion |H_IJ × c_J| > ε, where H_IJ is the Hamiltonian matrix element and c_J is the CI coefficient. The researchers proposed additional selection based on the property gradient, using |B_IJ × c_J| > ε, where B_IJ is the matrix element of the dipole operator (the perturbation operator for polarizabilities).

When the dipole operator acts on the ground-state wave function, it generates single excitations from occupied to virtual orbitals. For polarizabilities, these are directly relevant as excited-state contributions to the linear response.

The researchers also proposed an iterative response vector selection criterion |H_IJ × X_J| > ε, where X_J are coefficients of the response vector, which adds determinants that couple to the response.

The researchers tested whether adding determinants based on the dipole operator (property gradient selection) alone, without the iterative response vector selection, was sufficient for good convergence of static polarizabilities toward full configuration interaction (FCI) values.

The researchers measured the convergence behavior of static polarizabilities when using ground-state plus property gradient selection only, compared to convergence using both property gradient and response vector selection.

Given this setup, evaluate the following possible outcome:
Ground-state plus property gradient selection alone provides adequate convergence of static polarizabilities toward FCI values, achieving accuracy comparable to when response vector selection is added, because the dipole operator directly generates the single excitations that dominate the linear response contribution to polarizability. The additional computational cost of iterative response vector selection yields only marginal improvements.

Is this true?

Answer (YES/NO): NO